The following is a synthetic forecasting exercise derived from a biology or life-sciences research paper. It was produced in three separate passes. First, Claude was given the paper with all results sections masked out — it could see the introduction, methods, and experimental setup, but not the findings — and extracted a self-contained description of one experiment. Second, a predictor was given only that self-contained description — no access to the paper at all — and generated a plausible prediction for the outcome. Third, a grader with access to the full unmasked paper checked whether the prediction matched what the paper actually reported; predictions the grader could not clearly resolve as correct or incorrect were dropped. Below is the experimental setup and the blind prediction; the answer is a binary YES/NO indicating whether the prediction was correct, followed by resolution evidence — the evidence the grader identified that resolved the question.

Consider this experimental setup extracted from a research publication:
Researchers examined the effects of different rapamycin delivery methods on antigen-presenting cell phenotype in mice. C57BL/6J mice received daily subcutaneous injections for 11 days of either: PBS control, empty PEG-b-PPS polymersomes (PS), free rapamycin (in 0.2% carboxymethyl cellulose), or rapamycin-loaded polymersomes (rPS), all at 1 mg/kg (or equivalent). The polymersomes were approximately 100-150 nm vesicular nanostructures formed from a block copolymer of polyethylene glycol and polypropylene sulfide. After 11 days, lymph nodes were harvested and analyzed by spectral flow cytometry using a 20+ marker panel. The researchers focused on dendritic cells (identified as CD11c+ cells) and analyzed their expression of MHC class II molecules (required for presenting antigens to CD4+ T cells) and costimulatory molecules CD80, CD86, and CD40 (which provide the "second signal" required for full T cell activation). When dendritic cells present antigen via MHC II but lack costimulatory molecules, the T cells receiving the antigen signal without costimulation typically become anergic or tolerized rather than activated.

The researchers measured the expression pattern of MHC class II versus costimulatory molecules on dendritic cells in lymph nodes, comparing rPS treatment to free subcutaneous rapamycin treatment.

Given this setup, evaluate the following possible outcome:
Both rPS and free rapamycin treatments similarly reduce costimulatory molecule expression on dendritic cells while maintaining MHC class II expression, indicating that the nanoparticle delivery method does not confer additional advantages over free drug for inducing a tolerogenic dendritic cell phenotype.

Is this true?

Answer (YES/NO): NO